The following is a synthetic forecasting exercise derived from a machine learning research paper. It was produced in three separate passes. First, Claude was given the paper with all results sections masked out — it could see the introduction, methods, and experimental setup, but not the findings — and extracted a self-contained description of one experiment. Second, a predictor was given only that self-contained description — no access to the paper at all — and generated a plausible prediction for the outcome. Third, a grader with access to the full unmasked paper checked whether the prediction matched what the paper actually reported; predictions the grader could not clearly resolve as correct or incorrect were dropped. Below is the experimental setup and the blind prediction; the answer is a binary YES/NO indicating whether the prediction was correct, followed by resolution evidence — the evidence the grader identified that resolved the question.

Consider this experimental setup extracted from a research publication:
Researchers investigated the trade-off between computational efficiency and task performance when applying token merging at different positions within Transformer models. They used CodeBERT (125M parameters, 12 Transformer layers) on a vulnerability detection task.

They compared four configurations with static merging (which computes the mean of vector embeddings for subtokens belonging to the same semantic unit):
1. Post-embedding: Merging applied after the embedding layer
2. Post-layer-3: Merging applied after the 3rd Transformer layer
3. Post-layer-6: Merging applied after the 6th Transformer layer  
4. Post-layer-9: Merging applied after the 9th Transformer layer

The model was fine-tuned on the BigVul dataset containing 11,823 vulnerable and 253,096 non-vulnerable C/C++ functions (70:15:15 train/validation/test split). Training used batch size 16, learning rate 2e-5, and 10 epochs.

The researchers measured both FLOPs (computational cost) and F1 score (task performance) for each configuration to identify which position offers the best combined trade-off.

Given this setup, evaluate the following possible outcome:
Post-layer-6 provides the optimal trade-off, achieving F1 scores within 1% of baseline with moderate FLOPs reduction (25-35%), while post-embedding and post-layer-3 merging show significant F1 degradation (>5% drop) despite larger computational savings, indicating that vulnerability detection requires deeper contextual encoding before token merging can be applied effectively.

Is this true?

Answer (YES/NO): NO